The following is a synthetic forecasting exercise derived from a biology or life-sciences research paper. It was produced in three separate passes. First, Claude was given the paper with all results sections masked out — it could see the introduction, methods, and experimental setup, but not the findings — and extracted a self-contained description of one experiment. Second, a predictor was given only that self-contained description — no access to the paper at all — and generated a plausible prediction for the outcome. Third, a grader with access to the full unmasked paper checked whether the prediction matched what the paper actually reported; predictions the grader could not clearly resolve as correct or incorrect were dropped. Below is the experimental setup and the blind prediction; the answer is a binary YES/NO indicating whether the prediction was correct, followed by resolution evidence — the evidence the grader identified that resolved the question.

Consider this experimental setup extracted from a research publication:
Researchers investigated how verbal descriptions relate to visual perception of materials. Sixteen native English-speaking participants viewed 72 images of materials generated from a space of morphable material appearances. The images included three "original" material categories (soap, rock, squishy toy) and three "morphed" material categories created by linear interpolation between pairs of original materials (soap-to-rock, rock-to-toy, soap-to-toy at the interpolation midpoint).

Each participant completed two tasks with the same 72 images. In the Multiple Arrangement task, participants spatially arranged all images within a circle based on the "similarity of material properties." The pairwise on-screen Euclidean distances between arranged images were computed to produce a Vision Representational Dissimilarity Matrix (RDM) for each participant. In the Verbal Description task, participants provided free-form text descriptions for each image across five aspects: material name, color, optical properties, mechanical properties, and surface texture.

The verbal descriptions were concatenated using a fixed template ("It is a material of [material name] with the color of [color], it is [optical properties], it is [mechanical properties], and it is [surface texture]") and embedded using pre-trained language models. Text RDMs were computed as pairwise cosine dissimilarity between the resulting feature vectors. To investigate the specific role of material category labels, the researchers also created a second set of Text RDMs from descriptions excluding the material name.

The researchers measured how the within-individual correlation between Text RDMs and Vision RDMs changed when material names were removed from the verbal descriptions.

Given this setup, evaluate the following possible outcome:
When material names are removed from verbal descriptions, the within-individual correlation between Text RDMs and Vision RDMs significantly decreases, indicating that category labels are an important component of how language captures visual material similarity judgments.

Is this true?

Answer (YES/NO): YES